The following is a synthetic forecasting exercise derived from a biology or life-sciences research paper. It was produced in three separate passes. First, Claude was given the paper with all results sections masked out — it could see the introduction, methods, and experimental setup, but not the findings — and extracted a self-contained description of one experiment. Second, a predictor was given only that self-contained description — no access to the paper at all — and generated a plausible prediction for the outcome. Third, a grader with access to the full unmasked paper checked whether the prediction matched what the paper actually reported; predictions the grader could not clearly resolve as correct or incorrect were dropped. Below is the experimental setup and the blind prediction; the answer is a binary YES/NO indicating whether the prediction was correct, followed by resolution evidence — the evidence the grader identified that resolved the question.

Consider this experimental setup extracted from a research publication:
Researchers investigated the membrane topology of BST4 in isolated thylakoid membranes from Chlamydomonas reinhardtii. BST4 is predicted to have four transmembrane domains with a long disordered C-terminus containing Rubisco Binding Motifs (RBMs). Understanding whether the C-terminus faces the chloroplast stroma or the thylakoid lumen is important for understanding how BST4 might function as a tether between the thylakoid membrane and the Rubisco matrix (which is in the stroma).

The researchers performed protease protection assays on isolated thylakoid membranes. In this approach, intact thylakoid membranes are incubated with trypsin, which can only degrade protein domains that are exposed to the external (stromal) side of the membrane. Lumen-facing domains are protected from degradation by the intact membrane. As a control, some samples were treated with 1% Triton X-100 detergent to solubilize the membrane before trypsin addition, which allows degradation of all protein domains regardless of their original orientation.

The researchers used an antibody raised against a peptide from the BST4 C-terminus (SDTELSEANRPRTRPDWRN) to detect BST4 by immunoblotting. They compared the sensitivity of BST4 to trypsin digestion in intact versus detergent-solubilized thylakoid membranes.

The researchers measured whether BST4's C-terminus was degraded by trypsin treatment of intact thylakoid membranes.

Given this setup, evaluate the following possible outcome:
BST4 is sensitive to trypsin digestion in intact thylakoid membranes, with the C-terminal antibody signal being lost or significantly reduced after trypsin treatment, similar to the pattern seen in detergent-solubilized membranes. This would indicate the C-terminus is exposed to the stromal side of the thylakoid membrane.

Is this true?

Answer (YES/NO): YES